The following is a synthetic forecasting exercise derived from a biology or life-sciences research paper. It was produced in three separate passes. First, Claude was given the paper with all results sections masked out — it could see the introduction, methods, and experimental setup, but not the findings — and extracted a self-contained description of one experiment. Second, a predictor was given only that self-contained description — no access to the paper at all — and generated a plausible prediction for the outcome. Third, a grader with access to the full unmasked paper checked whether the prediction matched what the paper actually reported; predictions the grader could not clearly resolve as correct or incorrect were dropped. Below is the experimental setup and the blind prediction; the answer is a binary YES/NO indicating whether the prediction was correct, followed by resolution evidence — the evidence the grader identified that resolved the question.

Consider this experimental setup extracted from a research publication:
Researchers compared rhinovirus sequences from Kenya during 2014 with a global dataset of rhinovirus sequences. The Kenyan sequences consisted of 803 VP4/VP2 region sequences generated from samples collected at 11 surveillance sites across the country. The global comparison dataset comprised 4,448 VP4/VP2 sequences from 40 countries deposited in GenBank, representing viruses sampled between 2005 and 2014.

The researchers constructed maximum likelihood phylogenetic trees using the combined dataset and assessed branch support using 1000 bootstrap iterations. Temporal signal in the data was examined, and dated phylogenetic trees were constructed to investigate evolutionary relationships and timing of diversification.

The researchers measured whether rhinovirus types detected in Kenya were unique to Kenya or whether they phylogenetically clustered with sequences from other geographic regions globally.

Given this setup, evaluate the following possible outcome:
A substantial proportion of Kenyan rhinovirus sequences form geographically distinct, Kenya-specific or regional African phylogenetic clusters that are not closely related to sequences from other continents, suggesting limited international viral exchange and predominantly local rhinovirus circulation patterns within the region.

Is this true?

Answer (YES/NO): NO